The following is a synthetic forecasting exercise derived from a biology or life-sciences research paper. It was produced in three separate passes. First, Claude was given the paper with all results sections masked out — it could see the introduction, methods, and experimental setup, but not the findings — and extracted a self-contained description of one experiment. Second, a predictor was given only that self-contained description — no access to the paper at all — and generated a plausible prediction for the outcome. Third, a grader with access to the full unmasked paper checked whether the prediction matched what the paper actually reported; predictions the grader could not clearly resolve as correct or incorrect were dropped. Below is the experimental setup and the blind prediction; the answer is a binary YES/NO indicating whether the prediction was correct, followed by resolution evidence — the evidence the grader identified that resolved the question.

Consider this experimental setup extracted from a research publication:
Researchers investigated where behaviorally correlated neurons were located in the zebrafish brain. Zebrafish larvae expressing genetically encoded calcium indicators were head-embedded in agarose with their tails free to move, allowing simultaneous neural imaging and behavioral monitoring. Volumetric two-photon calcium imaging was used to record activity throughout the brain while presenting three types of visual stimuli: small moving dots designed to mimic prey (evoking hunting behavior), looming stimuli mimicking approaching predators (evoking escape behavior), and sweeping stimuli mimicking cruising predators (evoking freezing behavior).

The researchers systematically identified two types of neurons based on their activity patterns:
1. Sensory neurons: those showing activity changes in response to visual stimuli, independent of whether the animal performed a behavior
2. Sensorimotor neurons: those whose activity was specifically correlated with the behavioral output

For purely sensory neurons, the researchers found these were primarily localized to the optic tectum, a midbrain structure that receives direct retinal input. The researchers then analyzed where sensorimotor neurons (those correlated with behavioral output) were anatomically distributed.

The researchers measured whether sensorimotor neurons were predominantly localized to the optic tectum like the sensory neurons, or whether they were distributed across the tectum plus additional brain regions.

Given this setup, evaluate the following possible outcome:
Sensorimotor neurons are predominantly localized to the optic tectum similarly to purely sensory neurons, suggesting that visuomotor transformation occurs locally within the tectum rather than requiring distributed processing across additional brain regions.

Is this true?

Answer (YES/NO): NO